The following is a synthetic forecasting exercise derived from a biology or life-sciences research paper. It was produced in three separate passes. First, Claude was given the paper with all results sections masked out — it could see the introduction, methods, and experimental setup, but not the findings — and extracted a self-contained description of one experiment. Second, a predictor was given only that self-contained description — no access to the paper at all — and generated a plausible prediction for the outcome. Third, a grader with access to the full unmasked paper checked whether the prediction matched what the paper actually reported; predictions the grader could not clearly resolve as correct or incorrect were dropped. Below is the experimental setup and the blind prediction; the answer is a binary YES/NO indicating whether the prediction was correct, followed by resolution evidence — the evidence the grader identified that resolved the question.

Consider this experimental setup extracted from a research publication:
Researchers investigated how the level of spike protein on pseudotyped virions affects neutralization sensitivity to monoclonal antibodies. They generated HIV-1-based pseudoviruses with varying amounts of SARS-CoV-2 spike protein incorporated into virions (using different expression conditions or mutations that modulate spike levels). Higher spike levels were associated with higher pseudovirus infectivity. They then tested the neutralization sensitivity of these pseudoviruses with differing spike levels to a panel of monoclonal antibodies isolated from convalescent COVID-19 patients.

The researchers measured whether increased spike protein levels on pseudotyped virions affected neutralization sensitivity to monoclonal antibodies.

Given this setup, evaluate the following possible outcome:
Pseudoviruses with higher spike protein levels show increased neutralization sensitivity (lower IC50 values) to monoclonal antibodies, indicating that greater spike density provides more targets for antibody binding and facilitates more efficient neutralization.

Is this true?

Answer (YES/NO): NO